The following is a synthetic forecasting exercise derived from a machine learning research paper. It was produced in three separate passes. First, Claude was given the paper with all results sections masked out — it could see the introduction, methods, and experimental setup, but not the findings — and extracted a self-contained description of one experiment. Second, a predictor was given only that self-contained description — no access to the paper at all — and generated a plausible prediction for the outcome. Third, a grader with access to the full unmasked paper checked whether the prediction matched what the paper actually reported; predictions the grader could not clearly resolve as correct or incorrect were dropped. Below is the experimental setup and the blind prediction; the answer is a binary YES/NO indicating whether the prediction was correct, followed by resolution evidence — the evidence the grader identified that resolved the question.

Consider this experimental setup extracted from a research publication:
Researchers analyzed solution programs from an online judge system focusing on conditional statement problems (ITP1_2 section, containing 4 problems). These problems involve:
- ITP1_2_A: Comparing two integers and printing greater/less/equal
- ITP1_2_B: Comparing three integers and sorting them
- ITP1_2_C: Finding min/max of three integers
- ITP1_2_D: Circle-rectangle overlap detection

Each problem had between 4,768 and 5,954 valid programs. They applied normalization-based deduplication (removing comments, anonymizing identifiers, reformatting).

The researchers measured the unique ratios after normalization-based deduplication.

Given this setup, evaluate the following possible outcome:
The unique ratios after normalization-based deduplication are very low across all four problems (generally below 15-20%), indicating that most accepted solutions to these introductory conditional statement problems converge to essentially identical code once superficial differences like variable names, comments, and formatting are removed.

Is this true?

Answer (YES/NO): NO